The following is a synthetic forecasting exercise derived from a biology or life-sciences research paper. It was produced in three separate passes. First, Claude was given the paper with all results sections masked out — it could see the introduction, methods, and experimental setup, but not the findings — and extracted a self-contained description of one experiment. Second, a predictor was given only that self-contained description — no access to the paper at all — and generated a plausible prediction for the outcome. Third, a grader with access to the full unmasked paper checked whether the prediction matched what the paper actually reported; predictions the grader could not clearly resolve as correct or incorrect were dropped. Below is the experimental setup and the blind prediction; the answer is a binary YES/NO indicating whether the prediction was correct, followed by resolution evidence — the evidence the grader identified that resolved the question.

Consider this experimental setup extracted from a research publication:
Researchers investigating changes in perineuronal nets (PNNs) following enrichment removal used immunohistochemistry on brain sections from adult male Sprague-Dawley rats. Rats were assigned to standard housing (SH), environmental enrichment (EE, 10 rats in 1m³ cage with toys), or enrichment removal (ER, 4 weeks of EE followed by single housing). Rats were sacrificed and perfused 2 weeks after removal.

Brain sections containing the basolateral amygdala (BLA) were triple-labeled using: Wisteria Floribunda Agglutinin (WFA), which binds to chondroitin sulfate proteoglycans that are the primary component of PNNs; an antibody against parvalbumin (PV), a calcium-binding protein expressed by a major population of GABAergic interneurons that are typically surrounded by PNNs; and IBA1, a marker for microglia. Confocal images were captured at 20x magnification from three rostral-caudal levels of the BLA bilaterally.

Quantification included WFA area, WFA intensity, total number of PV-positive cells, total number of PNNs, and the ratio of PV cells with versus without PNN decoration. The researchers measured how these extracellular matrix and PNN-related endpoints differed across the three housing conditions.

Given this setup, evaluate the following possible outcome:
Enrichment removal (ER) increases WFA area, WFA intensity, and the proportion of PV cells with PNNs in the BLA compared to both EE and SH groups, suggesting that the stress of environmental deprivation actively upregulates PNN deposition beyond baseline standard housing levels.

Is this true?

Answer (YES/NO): YES